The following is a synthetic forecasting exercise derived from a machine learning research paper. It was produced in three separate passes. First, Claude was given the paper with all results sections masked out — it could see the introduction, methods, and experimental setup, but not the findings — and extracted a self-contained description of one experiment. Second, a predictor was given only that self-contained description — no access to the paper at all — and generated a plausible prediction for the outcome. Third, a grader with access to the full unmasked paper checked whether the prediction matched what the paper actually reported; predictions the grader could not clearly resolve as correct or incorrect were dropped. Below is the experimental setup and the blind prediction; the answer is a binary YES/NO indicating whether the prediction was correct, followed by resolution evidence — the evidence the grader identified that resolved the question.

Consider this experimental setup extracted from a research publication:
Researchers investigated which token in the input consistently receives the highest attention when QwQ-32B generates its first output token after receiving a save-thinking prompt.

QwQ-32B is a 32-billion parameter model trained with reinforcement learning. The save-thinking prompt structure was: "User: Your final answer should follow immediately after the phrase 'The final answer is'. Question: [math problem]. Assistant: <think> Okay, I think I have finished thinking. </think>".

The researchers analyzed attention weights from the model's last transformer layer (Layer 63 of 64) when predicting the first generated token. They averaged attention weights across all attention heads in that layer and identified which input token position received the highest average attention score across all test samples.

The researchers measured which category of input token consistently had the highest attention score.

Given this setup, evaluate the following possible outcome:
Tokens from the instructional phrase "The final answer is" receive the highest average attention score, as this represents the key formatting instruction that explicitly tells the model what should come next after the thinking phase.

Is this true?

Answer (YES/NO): NO